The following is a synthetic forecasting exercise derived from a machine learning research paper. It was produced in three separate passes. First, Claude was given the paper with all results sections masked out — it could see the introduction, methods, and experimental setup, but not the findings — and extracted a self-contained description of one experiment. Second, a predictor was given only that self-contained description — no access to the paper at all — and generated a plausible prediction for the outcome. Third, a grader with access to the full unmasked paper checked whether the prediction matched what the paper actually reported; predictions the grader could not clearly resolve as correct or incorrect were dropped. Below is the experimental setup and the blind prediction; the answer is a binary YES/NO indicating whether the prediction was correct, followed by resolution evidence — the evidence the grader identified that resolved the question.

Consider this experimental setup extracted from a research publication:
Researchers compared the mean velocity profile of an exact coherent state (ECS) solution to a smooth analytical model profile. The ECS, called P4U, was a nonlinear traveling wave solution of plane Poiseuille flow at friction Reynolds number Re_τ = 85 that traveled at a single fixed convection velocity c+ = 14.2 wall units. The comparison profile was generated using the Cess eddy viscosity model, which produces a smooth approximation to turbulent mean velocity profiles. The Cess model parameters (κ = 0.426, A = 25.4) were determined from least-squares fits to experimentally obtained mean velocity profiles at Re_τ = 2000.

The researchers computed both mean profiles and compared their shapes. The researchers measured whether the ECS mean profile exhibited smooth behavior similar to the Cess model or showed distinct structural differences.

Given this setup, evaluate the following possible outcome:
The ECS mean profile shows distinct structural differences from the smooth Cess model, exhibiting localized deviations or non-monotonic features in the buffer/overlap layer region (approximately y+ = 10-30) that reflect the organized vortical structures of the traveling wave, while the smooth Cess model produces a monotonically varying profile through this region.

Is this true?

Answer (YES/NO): NO